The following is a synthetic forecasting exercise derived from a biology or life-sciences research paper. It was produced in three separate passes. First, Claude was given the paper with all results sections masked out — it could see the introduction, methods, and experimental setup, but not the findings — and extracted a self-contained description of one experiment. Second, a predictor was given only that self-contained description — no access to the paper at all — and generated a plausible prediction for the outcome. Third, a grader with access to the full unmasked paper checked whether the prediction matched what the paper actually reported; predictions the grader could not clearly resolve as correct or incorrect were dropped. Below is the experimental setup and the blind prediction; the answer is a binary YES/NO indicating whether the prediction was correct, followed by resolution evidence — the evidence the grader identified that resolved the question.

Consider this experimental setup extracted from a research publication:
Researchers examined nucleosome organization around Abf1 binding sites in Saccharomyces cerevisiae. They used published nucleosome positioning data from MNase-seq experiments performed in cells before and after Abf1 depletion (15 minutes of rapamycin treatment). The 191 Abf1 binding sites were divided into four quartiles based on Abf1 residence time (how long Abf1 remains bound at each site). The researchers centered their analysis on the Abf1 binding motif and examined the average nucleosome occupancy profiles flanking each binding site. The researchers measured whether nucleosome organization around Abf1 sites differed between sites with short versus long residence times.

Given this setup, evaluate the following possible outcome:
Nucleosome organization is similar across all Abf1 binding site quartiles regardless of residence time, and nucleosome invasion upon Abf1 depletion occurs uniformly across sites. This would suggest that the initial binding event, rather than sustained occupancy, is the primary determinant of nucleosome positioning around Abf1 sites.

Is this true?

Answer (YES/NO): NO